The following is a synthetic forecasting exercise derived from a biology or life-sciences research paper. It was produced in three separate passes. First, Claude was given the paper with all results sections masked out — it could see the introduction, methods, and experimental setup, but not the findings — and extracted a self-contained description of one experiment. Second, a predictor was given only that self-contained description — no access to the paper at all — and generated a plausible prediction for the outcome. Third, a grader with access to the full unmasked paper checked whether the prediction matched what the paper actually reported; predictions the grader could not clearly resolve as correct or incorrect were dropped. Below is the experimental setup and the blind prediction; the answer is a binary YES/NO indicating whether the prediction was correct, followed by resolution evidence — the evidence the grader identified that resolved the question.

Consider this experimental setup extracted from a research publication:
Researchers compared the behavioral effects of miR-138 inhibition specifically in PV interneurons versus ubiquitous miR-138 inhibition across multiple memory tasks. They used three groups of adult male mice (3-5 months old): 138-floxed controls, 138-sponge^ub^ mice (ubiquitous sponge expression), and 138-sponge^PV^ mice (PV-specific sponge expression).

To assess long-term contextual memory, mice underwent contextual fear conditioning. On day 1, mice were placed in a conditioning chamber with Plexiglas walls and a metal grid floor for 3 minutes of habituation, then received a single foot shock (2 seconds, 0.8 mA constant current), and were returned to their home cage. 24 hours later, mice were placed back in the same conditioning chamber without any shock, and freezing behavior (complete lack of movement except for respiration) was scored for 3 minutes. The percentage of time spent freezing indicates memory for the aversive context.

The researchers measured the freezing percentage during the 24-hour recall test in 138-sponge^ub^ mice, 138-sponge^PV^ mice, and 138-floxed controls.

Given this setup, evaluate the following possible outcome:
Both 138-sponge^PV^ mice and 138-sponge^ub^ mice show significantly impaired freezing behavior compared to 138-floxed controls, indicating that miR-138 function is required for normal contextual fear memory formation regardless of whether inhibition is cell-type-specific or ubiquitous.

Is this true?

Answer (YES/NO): NO